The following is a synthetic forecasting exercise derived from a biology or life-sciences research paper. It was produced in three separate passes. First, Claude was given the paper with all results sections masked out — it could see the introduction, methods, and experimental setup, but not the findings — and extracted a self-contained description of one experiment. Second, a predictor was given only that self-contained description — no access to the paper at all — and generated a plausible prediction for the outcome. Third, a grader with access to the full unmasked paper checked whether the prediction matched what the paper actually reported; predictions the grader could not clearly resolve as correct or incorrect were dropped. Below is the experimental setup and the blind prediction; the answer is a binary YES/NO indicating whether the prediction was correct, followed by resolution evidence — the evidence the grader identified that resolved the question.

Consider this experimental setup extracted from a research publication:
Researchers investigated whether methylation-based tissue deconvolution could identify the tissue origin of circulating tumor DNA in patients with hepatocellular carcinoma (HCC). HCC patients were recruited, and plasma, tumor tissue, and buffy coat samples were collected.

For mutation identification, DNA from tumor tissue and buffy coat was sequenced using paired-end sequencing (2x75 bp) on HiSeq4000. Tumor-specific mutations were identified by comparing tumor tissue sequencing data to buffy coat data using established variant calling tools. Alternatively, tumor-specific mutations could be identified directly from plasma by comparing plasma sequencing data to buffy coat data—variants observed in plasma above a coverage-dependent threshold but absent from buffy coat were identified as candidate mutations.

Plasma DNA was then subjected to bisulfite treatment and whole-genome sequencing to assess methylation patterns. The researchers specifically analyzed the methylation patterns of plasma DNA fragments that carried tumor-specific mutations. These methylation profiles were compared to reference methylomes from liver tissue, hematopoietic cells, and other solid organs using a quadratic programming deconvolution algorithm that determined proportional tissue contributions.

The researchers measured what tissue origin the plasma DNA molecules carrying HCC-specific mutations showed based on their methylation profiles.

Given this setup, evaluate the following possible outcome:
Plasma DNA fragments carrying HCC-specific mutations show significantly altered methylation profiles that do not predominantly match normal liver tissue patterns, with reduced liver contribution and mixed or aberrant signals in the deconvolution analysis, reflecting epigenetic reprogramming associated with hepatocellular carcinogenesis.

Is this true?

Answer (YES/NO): NO